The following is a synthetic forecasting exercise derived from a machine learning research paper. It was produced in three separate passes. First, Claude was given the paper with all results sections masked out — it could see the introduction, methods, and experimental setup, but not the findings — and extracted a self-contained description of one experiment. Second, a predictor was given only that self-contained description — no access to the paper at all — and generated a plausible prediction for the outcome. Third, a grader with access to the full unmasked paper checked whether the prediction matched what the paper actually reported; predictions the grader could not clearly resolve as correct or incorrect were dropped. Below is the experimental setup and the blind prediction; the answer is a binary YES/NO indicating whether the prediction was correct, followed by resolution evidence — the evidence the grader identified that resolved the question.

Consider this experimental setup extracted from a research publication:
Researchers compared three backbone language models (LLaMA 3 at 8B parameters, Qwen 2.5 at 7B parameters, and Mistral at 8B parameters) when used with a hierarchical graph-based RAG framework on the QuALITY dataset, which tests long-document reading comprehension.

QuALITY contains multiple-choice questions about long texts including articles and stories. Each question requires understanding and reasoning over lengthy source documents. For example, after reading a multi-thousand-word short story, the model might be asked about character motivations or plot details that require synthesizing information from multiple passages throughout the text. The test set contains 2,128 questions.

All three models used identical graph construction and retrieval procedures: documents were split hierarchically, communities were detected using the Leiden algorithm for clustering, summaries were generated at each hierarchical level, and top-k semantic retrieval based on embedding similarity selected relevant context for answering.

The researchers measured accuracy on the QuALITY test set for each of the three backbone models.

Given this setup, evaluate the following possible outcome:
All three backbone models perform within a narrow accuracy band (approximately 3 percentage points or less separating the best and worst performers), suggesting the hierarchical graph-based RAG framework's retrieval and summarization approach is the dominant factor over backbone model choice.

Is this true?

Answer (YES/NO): NO